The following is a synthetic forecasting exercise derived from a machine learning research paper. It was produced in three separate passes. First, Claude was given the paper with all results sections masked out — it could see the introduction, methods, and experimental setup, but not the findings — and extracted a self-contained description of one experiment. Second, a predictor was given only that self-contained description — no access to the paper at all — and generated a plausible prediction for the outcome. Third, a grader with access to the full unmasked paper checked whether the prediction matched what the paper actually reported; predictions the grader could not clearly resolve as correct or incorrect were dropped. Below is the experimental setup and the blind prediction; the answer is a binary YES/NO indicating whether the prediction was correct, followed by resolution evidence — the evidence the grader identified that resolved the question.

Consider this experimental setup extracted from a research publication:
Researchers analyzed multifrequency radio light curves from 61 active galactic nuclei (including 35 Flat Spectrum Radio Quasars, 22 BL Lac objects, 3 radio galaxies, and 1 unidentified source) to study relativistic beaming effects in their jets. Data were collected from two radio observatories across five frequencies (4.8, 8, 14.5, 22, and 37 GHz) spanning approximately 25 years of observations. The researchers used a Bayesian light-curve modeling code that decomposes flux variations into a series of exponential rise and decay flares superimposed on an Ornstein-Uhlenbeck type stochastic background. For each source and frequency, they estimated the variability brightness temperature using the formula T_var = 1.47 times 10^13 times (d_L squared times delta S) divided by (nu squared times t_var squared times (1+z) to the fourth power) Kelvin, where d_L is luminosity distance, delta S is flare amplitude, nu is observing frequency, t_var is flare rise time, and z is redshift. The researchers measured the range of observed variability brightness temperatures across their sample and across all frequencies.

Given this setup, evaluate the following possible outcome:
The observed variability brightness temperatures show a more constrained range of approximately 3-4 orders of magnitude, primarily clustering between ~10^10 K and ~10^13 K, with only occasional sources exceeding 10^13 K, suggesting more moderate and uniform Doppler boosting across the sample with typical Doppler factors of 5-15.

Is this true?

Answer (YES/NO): NO